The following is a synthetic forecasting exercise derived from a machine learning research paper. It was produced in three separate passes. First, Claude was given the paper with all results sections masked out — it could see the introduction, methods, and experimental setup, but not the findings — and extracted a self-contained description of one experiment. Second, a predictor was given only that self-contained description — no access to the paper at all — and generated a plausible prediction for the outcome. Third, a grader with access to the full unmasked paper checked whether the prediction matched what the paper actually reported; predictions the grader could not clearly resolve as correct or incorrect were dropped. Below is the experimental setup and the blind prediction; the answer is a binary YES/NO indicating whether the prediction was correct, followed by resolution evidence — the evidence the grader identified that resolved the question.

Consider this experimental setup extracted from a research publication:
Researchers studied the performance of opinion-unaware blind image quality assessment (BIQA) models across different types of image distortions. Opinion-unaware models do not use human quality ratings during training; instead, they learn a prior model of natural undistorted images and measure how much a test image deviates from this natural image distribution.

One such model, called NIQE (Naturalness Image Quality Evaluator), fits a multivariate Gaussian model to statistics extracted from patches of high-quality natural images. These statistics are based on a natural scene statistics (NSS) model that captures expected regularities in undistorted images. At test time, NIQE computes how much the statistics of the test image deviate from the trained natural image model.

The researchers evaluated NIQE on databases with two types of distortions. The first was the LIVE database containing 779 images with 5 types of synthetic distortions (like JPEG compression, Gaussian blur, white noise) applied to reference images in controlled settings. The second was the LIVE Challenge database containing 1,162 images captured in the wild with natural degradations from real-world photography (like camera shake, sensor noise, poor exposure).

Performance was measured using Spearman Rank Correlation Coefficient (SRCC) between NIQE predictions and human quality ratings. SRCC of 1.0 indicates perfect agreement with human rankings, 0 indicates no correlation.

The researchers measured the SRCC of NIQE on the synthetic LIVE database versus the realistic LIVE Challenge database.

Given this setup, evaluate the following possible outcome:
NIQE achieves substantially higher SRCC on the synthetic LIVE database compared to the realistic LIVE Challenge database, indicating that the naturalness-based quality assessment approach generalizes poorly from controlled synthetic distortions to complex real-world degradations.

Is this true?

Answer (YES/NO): YES